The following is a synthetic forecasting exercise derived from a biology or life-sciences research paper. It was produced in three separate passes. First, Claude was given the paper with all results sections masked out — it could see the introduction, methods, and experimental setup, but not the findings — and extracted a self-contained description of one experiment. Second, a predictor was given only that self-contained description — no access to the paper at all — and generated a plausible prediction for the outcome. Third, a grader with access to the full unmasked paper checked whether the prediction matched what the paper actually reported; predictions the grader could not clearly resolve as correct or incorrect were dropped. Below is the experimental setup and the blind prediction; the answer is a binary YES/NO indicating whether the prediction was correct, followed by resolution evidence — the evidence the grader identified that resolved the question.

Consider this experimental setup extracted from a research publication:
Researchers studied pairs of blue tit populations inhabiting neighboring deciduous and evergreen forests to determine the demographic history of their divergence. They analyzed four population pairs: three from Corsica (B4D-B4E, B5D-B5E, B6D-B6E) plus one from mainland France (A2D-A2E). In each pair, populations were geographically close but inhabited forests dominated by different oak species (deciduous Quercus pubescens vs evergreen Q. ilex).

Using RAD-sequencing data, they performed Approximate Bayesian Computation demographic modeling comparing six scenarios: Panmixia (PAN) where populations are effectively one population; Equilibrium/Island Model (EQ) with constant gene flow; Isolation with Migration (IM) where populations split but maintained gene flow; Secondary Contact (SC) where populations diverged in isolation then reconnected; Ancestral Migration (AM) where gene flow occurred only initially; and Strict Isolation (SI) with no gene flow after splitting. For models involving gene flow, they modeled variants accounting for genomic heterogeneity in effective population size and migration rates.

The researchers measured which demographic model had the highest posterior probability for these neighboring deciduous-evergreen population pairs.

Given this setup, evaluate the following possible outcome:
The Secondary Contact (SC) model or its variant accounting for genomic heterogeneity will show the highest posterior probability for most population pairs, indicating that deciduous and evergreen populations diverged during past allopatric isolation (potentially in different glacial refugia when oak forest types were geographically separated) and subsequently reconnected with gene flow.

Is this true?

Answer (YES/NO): NO